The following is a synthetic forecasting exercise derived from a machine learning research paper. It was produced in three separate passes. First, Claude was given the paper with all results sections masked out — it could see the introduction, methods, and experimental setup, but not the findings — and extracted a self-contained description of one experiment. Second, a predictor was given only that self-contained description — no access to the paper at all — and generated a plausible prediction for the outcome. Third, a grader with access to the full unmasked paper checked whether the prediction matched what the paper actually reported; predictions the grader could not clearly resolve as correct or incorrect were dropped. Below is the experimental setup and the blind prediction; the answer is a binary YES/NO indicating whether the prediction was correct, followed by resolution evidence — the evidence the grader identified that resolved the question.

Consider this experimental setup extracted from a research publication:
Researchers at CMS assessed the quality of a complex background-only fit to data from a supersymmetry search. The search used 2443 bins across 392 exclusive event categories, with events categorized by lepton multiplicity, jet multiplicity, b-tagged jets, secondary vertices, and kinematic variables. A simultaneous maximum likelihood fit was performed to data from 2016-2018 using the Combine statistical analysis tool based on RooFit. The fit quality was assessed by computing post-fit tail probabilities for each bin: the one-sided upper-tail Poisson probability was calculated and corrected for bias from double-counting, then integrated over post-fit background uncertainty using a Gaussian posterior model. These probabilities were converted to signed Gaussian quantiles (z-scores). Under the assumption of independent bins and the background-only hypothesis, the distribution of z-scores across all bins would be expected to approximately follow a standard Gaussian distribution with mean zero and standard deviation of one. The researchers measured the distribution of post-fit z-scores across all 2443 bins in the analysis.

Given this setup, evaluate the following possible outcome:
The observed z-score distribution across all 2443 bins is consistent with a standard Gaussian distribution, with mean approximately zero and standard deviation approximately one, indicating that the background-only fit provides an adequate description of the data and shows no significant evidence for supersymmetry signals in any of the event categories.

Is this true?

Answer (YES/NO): NO